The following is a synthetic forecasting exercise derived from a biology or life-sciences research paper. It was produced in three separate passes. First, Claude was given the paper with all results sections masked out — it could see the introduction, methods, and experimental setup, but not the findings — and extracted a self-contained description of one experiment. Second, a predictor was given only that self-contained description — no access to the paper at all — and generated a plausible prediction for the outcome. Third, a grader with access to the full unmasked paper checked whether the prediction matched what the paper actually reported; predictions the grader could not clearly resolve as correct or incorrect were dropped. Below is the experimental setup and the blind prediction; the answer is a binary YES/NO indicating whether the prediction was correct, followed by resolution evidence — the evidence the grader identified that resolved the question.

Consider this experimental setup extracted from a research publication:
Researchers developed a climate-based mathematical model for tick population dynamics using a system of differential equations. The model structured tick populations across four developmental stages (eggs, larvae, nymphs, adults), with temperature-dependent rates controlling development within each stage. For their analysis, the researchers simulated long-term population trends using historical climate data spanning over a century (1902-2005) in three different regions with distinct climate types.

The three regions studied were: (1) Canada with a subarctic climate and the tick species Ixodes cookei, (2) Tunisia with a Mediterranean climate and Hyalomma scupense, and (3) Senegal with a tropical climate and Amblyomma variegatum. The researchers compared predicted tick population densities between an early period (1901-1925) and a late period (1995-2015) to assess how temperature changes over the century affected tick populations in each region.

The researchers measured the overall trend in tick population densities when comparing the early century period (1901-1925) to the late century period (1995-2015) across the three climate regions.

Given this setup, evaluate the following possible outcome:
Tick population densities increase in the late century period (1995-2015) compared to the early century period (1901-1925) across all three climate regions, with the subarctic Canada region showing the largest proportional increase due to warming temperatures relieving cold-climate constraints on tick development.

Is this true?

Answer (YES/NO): NO